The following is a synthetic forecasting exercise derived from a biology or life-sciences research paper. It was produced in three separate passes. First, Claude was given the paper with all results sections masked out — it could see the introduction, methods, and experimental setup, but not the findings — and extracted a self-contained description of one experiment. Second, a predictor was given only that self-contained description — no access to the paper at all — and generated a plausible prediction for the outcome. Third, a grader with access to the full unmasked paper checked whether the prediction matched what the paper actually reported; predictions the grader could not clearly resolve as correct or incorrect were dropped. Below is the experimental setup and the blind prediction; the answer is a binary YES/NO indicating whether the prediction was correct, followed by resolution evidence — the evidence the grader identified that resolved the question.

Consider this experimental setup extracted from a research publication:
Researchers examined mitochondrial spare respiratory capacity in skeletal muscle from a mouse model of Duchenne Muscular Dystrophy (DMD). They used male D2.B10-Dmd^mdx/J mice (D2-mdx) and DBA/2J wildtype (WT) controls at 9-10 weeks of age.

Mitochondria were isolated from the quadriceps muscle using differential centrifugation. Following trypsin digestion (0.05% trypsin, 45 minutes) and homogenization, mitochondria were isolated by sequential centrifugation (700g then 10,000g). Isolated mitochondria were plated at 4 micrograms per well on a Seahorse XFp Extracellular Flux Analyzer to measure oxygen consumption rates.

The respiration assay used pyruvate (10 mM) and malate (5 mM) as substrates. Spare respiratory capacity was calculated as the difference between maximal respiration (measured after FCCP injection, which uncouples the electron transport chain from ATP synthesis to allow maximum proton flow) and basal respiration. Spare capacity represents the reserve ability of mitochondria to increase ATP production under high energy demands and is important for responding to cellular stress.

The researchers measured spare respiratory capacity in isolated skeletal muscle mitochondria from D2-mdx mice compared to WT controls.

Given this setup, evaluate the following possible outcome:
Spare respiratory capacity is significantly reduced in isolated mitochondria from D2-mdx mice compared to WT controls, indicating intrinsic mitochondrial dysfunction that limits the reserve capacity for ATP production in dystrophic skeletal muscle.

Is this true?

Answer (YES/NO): YES